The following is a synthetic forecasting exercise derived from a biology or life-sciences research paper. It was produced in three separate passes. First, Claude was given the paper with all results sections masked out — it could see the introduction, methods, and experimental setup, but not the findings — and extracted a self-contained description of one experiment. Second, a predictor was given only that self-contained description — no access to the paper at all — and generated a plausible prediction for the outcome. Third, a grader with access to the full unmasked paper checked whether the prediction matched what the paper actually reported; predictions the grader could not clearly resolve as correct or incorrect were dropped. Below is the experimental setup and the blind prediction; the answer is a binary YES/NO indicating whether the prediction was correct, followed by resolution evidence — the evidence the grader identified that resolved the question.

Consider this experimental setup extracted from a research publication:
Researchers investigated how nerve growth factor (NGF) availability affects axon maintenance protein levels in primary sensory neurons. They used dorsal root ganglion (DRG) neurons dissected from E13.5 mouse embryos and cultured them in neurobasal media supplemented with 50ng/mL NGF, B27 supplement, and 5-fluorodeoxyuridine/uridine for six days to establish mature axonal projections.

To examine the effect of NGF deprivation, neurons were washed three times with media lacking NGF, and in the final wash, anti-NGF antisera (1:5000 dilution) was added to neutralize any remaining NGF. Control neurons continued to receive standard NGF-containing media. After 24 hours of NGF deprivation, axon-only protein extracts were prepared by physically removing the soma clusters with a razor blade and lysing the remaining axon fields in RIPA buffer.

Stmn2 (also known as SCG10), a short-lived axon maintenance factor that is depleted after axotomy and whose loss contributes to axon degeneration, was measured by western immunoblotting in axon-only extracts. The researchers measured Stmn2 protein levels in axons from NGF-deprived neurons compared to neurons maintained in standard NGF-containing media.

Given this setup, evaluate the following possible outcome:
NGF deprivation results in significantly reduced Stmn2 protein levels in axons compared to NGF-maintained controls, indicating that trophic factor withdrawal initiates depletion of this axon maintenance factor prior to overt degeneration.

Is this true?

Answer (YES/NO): NO